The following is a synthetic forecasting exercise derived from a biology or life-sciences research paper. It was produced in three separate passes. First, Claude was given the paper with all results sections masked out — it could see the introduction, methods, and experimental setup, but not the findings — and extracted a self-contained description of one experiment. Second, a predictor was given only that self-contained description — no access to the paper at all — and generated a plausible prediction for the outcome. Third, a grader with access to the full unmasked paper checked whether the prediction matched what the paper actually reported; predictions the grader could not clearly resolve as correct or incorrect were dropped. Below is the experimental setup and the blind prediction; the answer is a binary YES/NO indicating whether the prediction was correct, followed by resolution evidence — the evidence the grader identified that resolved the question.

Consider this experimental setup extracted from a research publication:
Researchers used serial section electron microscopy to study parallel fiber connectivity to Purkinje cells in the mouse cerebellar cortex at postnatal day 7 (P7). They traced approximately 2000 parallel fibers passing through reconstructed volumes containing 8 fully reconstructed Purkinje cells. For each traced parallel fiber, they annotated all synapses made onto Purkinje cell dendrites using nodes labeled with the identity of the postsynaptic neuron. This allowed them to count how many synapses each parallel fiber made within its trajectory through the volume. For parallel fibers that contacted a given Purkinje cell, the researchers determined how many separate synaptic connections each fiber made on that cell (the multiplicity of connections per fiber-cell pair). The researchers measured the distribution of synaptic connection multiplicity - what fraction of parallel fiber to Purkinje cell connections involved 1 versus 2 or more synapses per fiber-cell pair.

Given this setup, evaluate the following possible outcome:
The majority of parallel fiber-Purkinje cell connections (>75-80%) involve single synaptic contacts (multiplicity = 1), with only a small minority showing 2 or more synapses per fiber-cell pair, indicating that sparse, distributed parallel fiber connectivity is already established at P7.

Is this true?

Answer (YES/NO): YES